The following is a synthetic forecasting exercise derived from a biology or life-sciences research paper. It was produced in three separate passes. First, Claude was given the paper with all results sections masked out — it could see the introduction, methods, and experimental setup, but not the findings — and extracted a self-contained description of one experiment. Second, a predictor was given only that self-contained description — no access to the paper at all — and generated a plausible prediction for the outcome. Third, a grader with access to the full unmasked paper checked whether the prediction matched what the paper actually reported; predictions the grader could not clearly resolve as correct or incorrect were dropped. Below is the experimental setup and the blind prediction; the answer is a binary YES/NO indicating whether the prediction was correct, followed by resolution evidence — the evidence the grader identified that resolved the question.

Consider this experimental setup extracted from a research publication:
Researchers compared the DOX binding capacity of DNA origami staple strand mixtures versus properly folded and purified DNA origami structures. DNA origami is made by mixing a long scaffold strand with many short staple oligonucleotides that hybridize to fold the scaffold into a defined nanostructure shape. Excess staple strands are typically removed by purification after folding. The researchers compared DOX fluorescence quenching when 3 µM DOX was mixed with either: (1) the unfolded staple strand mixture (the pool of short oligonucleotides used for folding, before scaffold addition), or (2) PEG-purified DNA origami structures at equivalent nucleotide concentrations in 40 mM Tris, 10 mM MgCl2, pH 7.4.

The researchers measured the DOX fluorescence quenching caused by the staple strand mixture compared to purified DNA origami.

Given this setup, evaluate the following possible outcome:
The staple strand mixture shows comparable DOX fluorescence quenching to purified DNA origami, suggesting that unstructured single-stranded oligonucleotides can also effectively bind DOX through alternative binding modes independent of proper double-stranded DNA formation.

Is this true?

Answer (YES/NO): NO